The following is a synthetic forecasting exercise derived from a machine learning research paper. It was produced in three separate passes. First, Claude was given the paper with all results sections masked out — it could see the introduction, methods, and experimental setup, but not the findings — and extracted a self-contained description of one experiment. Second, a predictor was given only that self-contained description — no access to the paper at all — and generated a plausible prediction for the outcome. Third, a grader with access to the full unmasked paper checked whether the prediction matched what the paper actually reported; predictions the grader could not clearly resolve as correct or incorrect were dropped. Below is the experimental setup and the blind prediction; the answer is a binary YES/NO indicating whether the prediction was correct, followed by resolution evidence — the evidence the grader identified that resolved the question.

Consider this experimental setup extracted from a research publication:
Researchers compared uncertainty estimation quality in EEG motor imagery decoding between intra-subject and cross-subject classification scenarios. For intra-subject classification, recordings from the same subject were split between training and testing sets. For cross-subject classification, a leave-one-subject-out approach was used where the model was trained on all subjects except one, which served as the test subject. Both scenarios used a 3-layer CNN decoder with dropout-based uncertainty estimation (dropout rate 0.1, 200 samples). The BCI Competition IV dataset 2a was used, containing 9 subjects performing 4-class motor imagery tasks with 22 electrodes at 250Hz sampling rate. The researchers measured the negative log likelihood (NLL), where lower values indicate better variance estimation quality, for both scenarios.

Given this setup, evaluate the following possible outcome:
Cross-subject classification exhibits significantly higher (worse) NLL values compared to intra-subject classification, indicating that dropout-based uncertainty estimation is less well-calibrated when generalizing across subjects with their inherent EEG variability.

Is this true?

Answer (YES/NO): YES